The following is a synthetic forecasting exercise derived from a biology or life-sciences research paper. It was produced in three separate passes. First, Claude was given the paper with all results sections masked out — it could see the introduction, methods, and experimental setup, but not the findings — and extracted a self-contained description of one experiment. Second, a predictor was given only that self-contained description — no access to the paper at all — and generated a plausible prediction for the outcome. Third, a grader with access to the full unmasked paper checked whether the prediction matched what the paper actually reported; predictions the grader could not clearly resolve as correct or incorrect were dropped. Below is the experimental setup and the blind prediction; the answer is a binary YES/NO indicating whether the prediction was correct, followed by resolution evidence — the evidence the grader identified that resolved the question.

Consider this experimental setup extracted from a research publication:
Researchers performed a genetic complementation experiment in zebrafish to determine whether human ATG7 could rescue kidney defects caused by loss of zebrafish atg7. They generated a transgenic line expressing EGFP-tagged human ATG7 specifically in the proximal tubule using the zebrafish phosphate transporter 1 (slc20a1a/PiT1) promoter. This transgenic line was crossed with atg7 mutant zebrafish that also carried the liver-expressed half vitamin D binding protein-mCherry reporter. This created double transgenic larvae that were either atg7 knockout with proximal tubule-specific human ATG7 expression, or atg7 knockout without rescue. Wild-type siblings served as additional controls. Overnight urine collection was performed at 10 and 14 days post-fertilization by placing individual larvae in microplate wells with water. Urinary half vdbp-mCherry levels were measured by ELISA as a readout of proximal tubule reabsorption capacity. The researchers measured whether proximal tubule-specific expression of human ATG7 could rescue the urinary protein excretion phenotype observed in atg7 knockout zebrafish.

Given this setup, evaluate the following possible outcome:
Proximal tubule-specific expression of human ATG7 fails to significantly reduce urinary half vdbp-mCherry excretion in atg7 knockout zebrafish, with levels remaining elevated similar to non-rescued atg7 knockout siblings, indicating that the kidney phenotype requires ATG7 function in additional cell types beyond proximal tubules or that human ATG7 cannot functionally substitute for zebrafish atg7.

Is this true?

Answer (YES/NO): NO